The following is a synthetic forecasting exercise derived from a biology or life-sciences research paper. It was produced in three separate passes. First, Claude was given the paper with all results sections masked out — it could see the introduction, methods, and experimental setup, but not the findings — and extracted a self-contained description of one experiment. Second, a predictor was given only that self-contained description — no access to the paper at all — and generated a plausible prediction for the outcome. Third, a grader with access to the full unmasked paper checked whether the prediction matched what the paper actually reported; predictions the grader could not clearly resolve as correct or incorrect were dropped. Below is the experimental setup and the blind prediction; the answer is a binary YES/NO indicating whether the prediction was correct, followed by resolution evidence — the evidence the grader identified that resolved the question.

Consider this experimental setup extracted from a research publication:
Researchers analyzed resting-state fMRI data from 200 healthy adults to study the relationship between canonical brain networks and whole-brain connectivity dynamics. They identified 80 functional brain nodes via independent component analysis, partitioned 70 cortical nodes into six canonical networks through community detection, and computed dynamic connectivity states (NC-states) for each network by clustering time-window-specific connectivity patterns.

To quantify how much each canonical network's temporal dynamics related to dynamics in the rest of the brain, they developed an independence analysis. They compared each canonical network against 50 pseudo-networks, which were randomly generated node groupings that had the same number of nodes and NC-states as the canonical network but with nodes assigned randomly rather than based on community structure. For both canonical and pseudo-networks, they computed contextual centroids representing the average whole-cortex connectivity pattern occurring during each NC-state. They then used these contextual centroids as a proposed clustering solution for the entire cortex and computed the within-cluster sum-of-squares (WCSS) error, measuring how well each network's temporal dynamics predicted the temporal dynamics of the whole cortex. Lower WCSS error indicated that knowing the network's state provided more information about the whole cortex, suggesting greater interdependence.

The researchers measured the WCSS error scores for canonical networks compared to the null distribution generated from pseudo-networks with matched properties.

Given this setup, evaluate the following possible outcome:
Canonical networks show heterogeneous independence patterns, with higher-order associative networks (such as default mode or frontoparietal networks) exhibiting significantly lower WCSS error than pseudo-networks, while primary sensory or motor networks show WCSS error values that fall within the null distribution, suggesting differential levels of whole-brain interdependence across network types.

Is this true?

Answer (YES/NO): NO